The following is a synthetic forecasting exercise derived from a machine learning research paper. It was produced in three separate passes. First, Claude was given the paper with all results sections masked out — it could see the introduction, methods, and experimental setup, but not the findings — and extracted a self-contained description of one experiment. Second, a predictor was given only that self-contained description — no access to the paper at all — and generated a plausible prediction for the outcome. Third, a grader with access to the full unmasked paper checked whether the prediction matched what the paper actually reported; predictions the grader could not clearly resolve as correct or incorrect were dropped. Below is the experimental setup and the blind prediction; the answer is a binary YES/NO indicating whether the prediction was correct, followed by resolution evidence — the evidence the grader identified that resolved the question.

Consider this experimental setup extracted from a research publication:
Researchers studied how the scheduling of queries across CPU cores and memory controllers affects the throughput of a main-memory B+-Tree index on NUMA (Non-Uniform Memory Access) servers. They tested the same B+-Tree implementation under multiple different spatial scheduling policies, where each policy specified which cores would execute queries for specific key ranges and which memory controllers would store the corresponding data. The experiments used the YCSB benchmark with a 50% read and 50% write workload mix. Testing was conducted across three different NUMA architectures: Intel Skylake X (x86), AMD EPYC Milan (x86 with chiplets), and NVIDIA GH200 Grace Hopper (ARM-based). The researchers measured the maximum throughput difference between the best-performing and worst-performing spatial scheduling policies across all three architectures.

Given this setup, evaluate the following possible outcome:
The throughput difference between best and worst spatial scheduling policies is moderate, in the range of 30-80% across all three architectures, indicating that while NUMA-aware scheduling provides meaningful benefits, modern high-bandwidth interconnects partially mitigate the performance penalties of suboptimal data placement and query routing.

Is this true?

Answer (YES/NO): NO